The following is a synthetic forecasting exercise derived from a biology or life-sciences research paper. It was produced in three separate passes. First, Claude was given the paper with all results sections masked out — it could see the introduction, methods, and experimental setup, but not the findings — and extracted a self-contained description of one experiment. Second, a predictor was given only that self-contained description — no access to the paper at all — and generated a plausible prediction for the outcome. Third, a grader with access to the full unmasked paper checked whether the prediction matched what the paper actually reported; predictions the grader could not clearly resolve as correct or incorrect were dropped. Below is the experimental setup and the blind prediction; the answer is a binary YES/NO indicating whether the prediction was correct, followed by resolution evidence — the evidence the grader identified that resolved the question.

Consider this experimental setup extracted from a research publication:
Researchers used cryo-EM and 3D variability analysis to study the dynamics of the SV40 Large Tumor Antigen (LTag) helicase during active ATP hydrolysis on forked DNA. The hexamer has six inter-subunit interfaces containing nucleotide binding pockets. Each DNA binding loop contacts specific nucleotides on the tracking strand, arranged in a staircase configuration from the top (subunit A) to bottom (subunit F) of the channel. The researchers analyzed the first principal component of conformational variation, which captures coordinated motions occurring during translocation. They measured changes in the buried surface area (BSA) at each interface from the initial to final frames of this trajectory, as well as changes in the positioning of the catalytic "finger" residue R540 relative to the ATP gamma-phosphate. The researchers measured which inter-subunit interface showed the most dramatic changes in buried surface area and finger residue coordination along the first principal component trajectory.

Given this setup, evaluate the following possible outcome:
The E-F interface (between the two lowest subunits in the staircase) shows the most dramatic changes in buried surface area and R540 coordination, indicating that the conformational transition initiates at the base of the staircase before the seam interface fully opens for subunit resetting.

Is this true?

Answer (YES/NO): NO